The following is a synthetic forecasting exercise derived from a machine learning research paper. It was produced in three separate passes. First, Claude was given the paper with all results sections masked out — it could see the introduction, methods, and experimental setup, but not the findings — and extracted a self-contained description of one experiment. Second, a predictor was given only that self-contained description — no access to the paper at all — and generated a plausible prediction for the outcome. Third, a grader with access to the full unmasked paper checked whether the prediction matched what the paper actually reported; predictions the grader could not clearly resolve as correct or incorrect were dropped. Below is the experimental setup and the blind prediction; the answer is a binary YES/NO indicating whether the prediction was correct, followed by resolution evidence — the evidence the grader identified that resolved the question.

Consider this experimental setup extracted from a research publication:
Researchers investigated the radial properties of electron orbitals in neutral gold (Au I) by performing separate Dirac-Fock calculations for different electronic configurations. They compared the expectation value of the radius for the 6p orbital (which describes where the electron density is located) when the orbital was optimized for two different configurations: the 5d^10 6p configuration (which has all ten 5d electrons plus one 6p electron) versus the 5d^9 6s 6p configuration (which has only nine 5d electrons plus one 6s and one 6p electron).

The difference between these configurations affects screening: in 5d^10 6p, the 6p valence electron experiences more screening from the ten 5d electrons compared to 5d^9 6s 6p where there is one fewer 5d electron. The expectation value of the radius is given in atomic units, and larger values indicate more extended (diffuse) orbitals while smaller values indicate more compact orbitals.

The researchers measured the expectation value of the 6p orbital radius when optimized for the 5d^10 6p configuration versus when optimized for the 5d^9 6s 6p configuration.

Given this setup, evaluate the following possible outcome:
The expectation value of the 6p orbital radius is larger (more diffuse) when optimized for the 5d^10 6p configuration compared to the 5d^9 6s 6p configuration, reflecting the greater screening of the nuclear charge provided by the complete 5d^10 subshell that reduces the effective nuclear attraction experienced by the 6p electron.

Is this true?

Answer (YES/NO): YES